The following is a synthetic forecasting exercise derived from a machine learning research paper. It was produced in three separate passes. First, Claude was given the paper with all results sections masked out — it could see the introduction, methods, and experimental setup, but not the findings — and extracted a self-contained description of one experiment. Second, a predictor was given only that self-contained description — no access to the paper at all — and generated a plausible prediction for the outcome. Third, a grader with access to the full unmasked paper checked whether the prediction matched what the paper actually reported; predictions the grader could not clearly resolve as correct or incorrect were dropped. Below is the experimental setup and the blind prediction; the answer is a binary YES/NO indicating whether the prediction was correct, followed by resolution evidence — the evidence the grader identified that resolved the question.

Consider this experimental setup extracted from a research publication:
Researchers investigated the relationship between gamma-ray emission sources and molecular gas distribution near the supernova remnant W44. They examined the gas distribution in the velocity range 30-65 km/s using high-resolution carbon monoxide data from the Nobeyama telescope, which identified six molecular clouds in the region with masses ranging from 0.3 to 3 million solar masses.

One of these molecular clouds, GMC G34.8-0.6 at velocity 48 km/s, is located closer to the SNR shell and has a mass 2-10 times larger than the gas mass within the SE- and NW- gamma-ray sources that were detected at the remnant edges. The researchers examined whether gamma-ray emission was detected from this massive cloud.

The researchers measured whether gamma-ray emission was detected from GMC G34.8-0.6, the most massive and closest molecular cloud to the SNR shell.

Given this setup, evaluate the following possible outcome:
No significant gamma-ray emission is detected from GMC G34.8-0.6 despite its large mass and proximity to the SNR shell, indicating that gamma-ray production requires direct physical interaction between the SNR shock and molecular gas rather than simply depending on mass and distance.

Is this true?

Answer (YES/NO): NO